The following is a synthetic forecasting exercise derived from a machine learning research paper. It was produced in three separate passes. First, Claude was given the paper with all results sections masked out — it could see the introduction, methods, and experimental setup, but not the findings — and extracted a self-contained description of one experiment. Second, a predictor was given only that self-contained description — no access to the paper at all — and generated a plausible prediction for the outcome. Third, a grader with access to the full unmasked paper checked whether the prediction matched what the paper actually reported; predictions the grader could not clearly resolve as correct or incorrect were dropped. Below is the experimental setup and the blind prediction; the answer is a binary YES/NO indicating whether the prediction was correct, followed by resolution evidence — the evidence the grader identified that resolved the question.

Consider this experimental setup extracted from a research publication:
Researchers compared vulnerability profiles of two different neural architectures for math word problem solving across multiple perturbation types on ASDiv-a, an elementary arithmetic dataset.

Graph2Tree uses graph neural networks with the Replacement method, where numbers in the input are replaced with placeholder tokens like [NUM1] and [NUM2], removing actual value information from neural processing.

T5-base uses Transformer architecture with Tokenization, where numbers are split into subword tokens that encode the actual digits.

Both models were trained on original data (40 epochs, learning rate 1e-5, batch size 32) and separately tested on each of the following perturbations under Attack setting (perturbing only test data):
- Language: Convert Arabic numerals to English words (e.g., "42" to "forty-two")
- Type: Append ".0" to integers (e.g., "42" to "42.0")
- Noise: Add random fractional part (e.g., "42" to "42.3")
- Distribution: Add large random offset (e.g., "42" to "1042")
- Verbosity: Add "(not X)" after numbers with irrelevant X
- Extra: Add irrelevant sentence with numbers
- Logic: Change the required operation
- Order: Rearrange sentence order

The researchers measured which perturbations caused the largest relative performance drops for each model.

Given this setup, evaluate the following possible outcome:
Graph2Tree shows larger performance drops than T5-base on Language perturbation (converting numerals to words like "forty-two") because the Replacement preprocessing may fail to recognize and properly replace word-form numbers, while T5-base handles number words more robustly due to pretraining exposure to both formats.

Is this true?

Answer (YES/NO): NO